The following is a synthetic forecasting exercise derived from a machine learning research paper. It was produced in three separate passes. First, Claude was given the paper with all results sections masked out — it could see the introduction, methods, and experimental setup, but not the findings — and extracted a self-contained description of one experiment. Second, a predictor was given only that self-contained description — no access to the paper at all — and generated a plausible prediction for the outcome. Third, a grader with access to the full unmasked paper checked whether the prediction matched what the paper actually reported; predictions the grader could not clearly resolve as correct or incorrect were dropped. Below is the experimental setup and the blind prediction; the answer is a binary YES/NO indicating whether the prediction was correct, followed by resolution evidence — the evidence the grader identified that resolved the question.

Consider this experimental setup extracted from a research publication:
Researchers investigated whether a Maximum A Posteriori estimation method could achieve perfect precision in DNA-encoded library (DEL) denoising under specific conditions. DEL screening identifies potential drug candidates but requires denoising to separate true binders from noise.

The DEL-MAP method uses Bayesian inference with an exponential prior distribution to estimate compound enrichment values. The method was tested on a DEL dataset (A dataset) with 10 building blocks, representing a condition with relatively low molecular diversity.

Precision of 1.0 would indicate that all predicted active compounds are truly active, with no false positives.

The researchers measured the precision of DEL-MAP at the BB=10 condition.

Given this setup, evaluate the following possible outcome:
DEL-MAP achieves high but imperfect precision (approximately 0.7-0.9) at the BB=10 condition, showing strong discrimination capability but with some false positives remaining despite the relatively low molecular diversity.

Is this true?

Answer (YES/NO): NO